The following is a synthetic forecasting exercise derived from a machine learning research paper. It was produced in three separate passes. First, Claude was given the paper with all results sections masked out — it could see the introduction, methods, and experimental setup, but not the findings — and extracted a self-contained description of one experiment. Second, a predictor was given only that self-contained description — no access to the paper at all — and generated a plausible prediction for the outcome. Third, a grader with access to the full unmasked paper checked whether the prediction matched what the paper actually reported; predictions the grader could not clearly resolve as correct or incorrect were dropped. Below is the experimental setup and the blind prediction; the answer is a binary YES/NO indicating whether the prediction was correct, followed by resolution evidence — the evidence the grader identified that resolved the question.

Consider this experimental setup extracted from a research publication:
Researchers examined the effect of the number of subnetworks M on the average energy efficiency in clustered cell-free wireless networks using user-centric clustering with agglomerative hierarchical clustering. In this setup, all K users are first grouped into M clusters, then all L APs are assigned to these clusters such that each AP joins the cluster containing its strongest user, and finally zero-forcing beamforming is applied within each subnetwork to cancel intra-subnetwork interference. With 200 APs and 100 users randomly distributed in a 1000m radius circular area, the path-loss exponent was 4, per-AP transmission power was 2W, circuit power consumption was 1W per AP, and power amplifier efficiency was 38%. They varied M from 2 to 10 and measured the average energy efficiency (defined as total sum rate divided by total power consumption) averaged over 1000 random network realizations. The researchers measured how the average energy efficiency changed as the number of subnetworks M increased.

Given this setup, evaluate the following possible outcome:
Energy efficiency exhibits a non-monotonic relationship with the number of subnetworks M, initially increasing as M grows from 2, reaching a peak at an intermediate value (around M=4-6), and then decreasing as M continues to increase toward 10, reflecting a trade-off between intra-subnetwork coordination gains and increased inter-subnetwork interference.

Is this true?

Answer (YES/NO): NO